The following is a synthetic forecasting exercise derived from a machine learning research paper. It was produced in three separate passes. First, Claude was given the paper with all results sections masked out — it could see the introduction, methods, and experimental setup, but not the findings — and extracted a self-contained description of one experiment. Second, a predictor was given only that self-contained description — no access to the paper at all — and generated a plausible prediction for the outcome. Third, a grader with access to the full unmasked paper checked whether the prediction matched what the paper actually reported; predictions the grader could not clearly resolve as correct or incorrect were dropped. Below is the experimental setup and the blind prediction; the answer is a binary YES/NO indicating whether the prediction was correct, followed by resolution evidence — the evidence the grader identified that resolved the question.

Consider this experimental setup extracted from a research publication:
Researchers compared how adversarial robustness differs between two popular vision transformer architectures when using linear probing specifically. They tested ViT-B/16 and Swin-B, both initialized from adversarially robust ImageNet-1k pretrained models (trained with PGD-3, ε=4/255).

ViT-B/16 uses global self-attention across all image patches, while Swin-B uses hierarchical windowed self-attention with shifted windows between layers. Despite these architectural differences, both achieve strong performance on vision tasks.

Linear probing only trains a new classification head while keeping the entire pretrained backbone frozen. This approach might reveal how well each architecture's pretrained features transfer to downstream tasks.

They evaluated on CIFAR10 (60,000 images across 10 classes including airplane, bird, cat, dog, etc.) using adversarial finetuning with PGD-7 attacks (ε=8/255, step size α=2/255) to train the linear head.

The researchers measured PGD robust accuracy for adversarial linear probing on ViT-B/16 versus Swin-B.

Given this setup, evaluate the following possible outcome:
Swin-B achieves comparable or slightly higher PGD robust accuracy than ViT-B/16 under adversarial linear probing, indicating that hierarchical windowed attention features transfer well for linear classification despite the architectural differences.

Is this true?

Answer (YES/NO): YES